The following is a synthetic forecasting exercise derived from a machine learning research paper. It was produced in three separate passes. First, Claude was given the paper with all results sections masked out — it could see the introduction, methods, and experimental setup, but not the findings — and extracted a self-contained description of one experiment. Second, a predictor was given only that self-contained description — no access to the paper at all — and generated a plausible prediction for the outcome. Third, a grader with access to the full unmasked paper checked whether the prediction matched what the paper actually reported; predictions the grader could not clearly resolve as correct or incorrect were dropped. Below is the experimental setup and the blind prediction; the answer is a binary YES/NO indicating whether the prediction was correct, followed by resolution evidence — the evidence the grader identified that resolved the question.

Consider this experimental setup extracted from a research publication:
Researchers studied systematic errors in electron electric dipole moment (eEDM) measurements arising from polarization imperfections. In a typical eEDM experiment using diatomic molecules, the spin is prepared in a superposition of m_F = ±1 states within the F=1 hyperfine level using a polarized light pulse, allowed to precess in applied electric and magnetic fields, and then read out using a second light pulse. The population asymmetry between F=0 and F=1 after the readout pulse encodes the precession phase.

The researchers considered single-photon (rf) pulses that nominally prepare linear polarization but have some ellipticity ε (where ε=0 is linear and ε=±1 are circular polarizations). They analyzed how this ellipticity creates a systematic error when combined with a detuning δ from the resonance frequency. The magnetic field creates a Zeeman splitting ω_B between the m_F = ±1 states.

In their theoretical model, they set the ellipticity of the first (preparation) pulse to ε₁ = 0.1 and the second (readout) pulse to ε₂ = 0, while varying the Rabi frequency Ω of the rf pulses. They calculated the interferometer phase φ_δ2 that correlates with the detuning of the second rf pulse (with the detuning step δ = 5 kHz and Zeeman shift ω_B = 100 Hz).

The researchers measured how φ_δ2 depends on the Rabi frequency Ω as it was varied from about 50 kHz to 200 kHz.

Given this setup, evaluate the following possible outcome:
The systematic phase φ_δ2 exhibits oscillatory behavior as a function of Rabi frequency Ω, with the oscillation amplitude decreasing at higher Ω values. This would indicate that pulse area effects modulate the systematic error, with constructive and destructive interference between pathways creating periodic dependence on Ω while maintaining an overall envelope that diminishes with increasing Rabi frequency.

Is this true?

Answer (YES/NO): NO